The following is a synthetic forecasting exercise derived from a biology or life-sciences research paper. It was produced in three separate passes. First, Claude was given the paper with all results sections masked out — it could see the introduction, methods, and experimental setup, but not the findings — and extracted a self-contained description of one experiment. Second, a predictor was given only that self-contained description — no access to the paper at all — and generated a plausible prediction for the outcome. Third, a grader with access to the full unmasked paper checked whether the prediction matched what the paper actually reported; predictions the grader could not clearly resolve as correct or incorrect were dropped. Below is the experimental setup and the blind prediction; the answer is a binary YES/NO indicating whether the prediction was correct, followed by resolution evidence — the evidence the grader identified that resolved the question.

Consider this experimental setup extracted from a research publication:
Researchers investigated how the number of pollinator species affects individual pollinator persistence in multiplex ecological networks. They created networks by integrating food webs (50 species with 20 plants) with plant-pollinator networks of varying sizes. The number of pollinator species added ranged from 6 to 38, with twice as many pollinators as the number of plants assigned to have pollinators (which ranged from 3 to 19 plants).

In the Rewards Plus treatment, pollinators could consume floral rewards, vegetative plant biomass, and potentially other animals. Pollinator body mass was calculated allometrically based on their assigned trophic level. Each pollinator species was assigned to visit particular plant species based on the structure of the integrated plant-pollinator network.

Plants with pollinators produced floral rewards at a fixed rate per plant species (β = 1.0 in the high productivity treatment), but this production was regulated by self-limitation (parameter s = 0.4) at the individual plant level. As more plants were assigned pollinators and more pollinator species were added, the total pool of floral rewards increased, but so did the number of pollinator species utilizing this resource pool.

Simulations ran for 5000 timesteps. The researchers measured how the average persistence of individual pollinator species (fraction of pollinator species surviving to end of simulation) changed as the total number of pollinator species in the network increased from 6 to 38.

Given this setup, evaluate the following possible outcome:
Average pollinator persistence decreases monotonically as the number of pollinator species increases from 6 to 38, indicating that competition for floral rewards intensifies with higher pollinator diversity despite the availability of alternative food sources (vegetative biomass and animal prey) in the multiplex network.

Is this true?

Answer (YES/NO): NO